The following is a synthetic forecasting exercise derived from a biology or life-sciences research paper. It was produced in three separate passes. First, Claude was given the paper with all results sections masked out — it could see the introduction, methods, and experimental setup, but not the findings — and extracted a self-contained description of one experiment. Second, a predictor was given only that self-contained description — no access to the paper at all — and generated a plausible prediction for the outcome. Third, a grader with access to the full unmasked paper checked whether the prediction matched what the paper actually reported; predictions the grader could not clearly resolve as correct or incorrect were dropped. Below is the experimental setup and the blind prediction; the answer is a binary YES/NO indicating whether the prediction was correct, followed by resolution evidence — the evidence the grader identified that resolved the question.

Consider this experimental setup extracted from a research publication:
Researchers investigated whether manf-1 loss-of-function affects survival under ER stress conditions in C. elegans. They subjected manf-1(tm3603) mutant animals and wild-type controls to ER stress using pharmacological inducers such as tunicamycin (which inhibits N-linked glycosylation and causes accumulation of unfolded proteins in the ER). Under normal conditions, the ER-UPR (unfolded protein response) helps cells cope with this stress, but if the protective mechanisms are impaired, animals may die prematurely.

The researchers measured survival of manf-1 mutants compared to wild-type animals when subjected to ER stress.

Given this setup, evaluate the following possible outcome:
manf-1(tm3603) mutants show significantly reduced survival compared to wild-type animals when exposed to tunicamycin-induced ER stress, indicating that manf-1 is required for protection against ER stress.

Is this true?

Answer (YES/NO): YES